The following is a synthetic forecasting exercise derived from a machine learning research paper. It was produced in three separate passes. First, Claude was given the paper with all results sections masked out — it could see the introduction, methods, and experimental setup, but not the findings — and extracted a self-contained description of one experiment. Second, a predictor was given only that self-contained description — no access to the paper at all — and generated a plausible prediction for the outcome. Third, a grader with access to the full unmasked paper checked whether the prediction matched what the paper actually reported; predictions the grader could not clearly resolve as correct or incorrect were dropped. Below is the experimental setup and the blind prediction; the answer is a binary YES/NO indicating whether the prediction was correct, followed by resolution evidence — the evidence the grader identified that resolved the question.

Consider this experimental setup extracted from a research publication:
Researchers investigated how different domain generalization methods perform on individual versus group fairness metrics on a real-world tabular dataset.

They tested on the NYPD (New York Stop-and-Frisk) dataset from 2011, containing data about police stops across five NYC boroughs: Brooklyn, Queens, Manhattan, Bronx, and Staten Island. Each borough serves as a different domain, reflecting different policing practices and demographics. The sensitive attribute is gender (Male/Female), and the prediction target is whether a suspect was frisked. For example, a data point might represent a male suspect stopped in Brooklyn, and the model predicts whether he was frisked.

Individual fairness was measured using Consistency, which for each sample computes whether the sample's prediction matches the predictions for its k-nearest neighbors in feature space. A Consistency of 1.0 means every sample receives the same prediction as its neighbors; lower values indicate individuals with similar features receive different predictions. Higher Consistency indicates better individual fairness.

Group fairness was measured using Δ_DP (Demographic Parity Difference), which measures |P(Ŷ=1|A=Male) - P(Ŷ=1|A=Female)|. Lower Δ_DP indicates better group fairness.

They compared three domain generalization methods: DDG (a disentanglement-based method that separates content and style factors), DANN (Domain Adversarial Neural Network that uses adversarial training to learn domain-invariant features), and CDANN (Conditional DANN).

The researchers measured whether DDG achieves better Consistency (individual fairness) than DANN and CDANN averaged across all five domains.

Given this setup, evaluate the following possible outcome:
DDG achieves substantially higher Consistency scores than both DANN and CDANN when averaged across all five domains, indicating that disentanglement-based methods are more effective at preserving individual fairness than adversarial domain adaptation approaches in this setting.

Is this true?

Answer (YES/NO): YES